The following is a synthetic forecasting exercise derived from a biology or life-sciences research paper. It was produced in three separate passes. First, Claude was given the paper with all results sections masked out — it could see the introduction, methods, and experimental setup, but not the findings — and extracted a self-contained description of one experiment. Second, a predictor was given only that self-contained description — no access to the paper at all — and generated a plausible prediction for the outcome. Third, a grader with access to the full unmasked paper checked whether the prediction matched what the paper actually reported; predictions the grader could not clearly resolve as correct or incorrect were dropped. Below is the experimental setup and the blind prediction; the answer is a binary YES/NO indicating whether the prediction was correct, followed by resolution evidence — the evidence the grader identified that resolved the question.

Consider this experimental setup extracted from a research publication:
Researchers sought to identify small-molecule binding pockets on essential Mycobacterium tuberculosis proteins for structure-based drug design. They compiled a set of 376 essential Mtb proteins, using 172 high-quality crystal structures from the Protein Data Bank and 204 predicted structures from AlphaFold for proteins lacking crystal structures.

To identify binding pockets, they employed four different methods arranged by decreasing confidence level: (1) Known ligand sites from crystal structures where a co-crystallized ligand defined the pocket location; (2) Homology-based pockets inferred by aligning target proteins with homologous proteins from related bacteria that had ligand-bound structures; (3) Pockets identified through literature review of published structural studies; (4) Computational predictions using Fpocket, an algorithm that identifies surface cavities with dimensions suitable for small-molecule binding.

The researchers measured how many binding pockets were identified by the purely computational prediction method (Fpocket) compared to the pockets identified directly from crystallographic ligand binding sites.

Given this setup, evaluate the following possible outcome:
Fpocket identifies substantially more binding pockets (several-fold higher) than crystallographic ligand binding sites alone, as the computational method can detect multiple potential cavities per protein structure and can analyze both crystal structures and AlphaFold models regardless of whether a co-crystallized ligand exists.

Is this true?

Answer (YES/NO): NO